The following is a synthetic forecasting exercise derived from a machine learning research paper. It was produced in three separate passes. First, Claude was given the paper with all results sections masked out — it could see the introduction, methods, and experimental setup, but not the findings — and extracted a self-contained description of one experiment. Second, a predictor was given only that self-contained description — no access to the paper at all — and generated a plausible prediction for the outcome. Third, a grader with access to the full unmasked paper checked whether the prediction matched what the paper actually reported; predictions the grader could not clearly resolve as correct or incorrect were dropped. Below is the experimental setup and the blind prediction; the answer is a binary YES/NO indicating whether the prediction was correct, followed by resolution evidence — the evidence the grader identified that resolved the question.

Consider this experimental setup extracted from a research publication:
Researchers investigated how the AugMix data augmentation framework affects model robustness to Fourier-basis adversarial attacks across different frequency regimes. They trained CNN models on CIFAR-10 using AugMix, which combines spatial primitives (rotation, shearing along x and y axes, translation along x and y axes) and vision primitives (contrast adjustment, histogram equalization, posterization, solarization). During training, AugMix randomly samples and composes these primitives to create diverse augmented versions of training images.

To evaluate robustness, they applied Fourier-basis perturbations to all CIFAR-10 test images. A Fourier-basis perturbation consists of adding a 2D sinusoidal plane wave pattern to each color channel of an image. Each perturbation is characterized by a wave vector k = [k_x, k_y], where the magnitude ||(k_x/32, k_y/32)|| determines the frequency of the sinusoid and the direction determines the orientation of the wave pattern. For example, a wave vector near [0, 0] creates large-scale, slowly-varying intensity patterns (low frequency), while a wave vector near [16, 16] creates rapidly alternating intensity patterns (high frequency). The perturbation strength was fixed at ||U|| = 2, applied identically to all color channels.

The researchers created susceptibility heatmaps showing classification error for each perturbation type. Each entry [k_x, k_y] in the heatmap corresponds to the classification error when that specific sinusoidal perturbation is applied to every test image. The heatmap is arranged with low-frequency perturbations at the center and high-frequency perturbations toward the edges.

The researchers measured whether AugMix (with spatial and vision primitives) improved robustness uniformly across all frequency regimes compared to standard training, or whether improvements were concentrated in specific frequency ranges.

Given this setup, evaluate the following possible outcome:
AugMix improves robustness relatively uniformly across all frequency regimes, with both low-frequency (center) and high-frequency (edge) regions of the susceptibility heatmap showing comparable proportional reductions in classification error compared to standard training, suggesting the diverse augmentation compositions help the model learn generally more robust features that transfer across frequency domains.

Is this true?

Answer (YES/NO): NO